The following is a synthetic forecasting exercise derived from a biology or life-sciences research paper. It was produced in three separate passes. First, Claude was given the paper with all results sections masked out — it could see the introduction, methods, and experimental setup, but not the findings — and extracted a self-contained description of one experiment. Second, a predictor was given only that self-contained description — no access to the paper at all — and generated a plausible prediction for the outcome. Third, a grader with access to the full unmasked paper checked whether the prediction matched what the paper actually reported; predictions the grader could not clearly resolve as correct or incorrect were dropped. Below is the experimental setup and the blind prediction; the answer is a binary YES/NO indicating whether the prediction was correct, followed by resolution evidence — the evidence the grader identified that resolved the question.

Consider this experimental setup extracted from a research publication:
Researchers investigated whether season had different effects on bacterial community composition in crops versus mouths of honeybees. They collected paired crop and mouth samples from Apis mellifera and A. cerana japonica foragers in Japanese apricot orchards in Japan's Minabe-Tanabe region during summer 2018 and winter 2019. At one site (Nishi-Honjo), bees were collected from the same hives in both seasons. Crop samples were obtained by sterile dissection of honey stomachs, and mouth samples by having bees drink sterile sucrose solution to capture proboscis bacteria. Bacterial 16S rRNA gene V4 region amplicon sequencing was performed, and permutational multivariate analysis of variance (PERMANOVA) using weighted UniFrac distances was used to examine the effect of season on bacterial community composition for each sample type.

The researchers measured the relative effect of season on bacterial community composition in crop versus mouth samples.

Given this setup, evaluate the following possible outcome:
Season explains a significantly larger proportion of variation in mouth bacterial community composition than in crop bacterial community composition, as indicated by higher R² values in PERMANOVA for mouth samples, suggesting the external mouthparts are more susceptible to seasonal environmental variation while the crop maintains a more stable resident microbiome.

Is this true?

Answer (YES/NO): YES